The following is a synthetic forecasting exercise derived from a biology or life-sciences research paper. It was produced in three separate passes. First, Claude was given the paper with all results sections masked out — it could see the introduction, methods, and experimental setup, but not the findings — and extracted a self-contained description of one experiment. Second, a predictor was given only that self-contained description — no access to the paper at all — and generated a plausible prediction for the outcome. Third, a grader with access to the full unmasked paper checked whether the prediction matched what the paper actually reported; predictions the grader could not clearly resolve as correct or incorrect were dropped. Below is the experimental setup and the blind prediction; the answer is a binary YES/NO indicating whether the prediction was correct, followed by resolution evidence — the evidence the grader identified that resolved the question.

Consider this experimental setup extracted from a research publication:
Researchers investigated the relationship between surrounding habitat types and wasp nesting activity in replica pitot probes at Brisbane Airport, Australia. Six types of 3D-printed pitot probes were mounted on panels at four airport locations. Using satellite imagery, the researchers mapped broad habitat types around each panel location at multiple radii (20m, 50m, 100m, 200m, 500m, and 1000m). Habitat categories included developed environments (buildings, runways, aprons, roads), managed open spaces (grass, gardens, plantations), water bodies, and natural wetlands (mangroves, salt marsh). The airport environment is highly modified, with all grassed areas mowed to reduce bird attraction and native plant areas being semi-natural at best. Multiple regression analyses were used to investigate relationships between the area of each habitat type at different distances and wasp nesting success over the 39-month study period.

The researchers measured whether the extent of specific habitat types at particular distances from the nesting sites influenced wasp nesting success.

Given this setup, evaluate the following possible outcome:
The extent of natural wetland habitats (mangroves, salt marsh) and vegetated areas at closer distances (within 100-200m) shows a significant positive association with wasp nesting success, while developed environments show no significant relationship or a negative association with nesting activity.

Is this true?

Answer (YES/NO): NO